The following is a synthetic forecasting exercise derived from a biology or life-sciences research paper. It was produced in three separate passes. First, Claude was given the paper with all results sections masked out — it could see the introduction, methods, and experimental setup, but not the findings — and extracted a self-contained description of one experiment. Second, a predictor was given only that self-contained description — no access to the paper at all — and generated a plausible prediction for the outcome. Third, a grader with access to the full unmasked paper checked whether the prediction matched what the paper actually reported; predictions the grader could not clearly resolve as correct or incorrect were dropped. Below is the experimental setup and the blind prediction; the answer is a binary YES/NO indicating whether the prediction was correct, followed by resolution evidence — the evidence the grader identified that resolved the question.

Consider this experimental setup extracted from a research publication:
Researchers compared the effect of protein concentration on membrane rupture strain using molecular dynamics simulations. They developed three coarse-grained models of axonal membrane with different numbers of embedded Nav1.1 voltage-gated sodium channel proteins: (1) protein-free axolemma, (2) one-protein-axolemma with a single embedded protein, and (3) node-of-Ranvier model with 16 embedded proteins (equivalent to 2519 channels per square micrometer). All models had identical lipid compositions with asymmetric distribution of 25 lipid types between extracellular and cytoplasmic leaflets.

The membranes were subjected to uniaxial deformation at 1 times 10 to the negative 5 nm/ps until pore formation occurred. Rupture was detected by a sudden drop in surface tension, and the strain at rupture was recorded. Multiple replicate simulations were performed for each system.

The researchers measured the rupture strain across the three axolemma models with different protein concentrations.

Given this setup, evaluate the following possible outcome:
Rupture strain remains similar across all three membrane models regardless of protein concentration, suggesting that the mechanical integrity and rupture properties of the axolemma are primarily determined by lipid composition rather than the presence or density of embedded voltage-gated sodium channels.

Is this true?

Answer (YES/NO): NO